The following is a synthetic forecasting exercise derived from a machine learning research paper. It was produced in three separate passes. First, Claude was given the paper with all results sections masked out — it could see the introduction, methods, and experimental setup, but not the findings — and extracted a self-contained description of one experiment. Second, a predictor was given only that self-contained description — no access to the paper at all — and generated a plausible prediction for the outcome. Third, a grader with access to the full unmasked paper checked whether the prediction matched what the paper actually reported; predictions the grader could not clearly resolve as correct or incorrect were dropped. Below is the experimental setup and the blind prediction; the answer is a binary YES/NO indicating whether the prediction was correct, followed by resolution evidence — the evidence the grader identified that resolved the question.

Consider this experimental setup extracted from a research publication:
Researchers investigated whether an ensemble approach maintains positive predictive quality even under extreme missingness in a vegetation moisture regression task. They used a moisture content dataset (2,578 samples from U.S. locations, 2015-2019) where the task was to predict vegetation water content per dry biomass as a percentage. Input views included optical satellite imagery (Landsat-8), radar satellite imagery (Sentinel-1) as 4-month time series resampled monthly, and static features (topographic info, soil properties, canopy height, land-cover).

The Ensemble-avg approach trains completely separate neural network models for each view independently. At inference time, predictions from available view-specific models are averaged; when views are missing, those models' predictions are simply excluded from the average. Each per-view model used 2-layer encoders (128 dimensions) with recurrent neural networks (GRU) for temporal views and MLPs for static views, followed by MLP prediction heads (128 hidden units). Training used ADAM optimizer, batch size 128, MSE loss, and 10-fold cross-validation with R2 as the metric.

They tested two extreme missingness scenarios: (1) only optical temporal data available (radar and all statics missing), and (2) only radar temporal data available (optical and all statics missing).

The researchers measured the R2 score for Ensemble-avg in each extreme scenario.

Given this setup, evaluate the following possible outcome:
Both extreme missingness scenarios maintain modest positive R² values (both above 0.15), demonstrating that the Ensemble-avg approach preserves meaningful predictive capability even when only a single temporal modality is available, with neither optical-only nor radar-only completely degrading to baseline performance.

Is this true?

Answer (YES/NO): YES